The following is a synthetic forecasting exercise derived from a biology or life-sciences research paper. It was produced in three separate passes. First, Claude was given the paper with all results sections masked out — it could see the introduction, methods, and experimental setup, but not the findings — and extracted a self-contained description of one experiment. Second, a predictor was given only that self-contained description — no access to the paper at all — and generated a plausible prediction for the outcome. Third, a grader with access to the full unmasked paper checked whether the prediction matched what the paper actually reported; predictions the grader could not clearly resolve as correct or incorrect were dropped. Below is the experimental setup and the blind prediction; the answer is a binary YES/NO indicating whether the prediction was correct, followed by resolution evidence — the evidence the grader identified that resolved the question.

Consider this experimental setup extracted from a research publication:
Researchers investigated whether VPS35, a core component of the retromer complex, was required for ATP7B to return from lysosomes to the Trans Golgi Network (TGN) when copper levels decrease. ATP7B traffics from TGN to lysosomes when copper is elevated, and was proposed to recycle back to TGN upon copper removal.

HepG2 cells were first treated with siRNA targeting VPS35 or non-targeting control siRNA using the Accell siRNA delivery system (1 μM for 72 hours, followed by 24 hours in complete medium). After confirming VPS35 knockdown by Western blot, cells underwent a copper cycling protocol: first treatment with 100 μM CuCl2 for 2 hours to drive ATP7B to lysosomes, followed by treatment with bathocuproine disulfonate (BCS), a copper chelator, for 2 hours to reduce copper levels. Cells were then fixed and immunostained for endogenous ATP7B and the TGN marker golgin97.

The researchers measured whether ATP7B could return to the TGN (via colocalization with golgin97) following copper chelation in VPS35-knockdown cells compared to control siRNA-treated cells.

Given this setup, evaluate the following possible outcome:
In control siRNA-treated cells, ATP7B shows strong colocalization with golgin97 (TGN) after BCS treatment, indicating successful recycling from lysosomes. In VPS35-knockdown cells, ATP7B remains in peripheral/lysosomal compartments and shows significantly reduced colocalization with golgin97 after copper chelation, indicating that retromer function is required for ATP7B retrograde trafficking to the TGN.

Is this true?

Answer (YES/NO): YES